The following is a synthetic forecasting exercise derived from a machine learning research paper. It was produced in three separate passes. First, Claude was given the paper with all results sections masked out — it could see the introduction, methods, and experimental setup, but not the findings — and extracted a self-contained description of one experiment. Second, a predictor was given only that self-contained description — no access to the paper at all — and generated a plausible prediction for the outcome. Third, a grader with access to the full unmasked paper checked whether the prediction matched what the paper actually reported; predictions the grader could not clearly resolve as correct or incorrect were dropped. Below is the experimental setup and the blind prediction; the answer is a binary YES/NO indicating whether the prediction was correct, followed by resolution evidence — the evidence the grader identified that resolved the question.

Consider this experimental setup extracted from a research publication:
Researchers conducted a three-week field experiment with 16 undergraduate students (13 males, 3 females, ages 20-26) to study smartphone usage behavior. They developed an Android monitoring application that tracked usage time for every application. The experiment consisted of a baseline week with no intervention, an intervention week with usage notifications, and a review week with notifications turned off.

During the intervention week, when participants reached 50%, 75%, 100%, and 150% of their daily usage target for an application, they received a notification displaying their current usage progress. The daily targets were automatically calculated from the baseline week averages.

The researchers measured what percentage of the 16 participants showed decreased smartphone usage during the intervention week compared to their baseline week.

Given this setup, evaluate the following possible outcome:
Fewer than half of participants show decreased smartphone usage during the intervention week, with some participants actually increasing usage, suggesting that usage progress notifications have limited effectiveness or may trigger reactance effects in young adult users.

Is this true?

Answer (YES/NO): NO